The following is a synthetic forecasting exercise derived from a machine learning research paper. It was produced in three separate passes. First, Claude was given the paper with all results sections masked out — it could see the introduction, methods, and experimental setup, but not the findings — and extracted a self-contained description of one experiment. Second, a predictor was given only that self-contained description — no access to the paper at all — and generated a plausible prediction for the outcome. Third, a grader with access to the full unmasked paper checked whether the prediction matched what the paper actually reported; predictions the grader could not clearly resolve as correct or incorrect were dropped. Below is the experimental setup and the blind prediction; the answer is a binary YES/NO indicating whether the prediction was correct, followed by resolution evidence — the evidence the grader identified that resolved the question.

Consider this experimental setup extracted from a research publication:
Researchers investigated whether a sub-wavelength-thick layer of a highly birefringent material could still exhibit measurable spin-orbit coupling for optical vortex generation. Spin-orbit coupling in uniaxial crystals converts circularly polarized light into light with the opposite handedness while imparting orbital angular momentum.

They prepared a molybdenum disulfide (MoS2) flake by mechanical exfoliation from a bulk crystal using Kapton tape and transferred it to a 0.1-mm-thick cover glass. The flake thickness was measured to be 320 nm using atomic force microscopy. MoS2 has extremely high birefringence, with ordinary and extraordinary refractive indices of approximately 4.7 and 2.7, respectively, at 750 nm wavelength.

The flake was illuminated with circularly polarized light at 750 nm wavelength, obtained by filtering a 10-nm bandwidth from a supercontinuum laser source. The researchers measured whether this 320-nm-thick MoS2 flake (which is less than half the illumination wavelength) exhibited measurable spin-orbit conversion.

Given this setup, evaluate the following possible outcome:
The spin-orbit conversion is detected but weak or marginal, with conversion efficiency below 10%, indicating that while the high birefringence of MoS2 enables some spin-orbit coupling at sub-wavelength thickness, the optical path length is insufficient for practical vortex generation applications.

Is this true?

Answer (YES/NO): NO